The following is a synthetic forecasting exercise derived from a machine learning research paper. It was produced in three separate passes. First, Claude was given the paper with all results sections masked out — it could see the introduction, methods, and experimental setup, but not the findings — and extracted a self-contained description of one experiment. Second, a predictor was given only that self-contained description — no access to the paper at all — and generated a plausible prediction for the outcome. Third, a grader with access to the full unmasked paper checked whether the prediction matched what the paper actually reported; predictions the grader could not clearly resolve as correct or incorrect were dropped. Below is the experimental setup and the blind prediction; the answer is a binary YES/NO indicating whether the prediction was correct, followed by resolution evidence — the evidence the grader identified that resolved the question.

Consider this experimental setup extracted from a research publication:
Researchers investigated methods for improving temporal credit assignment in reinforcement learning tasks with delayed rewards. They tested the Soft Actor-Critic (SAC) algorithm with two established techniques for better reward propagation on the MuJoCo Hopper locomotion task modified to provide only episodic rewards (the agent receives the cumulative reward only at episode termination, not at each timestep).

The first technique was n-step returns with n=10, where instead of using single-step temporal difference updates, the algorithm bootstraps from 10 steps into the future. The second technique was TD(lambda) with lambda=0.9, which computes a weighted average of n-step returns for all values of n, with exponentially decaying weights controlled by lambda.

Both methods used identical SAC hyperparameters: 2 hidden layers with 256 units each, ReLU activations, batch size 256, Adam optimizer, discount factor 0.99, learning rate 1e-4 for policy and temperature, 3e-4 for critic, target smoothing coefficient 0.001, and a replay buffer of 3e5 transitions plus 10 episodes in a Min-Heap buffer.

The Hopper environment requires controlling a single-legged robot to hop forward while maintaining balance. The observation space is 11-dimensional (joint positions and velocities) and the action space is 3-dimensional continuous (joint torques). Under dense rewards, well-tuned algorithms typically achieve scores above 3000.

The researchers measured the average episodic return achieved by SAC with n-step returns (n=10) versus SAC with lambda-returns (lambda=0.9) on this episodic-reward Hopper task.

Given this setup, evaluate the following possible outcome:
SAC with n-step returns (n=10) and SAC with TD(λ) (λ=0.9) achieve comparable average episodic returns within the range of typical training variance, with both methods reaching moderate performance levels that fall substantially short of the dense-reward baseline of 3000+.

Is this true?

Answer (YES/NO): YES